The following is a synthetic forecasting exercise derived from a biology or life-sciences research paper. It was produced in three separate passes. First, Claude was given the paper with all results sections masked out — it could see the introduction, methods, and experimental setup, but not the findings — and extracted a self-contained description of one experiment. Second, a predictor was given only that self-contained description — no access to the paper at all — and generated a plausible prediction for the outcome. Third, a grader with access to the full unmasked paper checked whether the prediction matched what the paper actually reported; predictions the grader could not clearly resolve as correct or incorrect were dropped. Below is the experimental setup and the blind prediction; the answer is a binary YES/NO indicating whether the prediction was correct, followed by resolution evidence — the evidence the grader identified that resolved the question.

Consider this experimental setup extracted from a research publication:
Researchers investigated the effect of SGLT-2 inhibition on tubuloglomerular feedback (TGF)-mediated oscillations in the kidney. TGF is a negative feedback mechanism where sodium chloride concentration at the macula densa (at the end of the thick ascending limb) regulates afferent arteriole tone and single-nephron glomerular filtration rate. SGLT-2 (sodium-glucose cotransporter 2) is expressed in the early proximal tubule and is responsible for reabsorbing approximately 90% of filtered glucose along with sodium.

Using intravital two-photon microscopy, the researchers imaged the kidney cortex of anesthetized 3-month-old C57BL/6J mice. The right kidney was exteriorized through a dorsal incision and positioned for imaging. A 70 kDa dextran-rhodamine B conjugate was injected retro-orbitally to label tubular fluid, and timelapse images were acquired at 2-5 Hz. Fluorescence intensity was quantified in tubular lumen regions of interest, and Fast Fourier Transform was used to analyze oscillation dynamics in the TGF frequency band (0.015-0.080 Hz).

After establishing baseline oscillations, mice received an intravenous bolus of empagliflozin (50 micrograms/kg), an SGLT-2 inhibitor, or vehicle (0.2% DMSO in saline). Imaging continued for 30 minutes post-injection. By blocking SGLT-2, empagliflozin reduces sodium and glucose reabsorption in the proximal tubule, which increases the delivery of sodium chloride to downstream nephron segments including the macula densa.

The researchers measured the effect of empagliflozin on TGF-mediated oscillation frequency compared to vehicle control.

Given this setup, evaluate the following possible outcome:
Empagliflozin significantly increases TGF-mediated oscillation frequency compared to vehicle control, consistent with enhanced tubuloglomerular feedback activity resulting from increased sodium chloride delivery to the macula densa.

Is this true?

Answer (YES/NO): NO